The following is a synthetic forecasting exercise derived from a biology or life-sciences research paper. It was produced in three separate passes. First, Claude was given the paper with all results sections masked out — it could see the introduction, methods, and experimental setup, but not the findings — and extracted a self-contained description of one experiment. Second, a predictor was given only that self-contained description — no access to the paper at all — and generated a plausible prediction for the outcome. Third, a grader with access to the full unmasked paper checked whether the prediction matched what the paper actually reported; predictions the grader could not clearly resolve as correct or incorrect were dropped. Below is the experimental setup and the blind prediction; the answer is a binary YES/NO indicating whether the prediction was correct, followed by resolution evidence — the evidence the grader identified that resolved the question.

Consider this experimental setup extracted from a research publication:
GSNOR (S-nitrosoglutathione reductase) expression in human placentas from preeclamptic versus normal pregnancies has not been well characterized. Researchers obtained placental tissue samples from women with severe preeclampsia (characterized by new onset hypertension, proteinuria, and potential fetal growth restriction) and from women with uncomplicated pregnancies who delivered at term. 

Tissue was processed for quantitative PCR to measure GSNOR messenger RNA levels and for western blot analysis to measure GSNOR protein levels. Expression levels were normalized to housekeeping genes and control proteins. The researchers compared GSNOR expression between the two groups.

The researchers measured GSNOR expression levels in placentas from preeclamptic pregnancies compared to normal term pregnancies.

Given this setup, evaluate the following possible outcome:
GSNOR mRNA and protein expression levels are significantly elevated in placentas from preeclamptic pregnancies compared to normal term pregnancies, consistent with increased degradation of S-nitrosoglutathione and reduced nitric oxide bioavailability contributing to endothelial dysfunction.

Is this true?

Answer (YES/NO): NO